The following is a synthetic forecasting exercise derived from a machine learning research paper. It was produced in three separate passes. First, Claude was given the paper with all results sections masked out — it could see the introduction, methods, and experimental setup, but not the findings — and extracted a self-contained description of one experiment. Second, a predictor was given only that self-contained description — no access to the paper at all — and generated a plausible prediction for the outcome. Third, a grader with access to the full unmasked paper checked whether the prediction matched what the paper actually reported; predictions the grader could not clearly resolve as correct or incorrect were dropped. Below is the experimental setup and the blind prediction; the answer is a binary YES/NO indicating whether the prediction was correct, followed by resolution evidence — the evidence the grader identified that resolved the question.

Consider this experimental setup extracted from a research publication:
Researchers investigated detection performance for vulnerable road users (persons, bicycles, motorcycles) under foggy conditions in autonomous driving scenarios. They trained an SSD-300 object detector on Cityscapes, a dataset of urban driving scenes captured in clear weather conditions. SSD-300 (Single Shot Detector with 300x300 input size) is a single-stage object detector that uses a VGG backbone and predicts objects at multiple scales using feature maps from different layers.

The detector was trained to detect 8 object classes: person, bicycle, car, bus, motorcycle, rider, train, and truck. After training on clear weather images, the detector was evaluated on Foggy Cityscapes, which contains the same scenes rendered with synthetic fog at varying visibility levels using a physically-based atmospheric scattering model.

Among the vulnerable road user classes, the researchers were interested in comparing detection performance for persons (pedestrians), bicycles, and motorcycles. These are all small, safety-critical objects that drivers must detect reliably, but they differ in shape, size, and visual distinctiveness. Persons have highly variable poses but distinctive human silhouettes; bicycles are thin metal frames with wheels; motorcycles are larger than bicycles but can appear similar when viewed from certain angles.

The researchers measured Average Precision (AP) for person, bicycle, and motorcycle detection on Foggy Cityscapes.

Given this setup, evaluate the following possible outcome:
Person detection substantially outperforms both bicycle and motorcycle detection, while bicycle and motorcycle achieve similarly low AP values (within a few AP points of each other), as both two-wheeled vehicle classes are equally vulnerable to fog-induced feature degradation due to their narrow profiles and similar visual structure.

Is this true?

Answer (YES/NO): NO